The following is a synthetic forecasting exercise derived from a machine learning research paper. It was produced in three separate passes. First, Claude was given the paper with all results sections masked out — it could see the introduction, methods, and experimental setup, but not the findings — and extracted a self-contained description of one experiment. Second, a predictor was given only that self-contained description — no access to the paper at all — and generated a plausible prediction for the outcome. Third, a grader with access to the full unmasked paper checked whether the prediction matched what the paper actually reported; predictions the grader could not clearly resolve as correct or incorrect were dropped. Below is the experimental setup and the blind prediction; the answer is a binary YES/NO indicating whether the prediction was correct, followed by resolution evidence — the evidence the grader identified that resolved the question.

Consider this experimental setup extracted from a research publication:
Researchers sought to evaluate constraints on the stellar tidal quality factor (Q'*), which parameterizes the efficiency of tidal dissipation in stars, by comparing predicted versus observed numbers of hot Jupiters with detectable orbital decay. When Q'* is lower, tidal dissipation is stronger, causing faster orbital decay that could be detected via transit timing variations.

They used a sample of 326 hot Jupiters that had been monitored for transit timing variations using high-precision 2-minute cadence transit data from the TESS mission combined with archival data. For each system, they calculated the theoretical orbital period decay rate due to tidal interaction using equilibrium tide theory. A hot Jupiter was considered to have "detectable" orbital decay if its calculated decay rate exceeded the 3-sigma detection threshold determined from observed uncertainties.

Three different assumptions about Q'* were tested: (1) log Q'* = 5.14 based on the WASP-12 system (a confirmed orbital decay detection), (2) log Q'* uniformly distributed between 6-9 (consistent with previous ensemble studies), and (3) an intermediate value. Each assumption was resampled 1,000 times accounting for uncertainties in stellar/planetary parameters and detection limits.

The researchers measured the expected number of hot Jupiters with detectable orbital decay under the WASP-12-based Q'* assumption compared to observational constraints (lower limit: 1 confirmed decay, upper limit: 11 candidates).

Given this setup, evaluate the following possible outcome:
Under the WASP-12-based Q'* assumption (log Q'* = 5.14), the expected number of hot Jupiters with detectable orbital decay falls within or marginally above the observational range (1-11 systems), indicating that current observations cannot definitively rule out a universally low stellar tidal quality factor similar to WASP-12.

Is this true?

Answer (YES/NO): NO